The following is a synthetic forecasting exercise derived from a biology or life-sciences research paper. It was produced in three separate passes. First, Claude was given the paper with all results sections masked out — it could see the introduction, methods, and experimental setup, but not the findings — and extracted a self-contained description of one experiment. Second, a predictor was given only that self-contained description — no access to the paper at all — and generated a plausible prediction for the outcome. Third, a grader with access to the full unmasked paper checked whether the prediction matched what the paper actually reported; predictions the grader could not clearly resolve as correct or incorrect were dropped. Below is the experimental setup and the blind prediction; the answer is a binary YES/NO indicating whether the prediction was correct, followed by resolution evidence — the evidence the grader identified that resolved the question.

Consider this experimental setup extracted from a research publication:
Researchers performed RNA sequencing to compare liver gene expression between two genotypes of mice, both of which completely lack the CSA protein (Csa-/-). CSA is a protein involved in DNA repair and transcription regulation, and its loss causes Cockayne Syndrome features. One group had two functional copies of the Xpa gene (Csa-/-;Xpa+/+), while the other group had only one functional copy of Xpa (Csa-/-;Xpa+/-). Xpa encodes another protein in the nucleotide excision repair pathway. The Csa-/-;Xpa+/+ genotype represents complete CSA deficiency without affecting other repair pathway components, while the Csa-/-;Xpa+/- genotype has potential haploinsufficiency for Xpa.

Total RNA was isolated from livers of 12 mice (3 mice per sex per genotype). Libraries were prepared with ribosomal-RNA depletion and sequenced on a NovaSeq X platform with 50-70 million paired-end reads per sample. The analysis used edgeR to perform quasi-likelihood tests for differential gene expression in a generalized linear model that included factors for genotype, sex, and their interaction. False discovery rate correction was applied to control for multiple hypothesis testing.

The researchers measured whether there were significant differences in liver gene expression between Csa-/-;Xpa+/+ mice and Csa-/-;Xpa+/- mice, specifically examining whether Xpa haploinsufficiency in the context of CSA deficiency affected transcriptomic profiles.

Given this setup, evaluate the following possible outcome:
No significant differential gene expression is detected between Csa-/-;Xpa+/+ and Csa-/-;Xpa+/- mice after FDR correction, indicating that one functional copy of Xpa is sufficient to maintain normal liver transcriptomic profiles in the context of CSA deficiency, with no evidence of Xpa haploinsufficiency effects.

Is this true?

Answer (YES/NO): NO